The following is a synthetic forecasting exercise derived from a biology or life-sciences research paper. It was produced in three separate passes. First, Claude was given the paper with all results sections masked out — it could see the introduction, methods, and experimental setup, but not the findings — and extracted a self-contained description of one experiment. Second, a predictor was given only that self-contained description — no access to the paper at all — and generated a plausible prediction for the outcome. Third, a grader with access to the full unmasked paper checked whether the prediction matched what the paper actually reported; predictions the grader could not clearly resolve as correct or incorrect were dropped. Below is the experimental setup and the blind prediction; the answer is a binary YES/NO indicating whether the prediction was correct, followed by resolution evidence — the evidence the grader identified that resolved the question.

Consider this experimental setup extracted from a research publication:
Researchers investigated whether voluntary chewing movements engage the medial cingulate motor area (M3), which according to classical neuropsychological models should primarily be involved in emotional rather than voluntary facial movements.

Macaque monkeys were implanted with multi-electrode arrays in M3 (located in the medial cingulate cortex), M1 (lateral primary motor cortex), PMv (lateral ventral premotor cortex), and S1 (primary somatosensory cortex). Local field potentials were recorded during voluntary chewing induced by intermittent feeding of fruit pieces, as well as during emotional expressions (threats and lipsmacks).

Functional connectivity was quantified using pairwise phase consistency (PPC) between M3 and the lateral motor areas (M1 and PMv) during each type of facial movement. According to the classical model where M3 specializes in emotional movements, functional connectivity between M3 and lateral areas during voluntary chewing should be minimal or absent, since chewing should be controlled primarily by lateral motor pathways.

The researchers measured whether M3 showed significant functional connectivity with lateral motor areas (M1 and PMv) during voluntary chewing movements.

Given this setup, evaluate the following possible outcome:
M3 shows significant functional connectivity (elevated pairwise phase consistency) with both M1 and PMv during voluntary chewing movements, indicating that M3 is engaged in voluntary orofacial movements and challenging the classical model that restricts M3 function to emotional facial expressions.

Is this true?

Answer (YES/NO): YES